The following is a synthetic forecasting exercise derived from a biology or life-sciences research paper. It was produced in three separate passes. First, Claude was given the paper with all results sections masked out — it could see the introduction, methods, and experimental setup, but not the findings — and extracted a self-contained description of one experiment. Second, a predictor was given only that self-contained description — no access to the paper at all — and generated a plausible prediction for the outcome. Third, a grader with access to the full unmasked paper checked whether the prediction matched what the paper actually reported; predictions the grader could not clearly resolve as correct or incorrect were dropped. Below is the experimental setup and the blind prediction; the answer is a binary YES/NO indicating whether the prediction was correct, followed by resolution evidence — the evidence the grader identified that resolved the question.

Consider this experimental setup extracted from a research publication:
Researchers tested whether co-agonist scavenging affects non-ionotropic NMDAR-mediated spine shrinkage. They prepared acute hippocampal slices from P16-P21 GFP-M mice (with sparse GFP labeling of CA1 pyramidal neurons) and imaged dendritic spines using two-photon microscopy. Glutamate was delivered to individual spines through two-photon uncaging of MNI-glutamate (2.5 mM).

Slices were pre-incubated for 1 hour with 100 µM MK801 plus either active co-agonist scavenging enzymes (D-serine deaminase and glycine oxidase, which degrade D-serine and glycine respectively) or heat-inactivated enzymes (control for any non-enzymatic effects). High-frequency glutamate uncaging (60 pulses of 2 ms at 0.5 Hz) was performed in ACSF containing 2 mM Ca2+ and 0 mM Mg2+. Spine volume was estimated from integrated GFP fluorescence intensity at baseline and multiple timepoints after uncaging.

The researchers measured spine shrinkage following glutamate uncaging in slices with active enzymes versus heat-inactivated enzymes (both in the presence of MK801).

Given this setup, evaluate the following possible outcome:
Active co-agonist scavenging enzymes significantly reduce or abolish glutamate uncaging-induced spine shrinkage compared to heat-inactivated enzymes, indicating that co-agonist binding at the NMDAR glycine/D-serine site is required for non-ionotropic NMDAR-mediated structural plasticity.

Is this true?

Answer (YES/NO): NO